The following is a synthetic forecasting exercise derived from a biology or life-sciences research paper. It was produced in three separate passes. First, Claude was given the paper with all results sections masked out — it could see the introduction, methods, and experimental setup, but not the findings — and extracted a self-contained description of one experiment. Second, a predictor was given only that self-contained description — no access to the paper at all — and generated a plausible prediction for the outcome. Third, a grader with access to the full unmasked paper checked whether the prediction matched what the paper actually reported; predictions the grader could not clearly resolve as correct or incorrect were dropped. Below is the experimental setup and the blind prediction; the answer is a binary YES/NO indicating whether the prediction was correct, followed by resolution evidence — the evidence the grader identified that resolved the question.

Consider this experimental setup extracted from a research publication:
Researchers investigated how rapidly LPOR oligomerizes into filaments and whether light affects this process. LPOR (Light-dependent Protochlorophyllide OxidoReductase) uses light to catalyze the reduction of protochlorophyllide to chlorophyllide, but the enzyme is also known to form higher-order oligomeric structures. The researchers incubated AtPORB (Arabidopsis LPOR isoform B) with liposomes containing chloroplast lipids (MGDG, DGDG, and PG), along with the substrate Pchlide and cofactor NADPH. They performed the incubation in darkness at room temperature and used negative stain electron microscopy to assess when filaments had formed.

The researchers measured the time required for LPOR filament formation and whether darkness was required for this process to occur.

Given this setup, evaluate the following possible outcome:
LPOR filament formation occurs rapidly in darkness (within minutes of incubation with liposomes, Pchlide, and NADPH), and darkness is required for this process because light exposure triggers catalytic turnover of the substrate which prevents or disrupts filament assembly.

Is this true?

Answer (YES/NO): YES